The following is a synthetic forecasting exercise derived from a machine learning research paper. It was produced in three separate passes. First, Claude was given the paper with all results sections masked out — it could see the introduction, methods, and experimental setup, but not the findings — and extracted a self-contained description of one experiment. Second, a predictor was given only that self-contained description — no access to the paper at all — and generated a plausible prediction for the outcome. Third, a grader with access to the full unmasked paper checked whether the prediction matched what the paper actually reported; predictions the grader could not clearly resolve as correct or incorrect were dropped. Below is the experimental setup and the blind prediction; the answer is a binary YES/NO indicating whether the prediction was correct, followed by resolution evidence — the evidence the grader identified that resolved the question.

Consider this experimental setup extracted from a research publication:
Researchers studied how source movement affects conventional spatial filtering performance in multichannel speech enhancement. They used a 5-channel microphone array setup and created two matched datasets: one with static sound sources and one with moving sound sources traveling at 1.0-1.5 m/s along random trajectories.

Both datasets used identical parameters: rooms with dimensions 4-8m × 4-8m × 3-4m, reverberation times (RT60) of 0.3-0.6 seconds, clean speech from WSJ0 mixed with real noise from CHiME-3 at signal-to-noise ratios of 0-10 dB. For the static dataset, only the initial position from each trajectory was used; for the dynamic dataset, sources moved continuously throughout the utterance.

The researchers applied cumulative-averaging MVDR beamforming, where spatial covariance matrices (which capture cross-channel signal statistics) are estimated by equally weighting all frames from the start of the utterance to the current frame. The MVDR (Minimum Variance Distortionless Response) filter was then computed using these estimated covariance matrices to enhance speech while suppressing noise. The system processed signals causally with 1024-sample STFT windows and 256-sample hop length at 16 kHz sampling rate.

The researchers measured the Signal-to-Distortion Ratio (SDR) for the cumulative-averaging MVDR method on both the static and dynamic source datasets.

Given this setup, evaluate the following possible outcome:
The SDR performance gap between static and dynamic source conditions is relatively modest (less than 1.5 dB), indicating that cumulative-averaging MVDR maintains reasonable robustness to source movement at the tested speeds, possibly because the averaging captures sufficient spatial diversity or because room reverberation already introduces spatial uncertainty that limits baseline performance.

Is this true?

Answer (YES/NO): NO